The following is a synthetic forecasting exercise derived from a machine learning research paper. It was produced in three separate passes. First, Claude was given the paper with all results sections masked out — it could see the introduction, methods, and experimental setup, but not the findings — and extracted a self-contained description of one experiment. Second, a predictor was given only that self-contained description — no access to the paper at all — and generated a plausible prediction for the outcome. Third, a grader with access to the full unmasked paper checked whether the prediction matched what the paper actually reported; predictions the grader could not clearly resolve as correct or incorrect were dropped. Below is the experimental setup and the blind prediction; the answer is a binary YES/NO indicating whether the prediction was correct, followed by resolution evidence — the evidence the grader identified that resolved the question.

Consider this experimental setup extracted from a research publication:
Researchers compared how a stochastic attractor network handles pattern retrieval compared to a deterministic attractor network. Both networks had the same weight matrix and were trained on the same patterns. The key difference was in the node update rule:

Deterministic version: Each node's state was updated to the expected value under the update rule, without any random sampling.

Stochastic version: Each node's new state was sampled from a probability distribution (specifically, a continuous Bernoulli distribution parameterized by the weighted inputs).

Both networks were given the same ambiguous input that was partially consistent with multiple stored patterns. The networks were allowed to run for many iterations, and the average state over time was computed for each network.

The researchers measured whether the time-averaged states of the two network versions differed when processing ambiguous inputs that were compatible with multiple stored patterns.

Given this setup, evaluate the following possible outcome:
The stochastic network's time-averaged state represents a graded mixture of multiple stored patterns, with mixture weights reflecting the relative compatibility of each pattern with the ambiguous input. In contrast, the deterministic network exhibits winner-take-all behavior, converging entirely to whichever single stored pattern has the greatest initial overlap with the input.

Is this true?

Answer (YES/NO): NO